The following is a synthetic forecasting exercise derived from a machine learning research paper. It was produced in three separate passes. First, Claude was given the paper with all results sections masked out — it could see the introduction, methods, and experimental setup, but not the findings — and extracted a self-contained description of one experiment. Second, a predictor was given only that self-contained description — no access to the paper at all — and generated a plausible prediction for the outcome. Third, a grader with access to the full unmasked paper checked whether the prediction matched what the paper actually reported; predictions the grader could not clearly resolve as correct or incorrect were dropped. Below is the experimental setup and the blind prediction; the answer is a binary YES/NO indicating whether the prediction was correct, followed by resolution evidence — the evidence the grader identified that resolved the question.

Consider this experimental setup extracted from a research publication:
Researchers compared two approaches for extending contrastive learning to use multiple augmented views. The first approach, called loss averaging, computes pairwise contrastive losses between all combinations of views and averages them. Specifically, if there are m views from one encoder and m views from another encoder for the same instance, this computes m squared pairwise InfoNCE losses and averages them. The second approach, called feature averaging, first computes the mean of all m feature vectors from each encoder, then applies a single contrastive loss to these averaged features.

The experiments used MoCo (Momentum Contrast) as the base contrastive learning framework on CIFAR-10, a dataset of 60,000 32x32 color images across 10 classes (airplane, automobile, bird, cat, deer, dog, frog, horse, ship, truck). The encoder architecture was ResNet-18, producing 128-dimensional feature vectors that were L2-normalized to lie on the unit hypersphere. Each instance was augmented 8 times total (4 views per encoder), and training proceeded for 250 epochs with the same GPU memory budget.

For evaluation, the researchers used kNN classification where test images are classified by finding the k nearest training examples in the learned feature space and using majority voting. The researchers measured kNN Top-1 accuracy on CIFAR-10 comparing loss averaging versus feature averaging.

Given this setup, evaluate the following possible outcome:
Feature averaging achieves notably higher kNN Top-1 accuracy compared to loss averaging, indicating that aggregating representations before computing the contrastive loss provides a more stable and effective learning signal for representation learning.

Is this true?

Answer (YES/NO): NO